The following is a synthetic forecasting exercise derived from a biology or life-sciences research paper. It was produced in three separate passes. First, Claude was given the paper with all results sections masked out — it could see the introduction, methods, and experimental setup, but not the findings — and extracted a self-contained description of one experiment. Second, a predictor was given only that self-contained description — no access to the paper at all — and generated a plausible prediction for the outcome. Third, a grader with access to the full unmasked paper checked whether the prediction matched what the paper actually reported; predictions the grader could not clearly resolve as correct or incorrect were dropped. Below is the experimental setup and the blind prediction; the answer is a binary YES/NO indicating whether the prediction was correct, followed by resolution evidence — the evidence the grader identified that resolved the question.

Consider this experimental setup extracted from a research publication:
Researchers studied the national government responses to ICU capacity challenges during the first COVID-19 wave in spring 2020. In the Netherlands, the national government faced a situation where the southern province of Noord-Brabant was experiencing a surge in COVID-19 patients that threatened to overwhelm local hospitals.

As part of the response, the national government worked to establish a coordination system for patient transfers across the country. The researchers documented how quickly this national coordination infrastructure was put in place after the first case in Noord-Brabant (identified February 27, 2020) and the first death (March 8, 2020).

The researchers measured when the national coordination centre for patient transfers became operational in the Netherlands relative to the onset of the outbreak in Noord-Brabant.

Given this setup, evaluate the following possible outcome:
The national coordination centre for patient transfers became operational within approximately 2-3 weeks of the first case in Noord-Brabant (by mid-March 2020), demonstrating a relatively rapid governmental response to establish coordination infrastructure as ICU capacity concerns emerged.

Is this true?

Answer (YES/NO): NO